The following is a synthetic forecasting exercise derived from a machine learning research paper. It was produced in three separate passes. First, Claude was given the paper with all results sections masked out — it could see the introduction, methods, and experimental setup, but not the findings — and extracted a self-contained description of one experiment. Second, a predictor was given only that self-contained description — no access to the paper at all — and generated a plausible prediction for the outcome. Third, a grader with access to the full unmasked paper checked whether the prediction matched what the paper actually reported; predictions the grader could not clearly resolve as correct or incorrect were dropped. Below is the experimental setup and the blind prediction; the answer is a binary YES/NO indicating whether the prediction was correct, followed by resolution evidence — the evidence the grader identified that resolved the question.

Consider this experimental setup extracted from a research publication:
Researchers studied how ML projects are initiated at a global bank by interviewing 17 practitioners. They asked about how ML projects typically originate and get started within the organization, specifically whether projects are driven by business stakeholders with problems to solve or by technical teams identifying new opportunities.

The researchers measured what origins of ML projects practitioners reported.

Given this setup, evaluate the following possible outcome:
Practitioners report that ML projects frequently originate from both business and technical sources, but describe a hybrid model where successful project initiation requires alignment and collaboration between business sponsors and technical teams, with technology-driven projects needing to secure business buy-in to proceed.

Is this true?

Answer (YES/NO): NO